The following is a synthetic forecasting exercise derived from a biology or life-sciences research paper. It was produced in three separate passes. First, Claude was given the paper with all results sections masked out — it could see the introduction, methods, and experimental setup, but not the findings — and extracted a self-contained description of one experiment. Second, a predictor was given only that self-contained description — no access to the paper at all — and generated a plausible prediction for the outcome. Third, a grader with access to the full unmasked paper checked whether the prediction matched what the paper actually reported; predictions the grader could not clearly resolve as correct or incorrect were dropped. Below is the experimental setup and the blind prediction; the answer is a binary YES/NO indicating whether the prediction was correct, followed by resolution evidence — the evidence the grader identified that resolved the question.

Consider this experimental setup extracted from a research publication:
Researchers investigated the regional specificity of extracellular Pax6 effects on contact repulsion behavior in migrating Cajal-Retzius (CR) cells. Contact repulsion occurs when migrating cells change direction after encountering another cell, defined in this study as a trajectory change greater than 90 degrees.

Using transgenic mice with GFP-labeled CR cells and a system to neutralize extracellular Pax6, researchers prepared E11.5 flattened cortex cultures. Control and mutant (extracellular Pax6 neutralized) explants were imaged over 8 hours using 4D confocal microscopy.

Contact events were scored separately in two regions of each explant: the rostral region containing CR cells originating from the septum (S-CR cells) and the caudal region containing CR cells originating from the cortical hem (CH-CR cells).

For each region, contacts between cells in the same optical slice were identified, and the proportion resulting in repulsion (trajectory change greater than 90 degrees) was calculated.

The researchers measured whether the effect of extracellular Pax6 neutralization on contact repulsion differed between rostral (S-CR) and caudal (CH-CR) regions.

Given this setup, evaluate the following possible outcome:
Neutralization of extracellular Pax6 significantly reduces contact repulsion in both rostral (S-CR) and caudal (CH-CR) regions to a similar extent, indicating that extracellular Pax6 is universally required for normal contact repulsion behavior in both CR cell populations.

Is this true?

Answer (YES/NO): NO